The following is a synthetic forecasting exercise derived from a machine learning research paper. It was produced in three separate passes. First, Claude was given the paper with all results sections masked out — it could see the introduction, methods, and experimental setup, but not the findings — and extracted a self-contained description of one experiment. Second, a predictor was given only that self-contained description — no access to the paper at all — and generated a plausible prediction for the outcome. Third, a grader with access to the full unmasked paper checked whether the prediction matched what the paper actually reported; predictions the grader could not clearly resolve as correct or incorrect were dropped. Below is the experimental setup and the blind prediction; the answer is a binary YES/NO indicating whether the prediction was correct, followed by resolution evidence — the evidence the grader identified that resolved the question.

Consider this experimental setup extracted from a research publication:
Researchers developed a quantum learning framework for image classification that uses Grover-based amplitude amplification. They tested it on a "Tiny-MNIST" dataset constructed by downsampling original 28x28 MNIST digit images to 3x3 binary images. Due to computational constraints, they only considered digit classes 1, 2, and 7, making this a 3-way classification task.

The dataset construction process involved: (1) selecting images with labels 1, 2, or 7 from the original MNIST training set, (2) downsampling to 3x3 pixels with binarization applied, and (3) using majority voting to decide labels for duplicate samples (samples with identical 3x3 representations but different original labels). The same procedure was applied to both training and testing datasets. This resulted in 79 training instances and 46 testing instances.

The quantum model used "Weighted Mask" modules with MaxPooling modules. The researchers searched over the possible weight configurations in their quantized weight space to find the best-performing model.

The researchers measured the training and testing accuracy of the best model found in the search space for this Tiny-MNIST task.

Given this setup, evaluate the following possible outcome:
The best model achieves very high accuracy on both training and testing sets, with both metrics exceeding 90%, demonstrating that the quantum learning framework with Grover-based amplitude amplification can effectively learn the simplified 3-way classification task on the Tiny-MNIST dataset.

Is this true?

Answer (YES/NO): NO